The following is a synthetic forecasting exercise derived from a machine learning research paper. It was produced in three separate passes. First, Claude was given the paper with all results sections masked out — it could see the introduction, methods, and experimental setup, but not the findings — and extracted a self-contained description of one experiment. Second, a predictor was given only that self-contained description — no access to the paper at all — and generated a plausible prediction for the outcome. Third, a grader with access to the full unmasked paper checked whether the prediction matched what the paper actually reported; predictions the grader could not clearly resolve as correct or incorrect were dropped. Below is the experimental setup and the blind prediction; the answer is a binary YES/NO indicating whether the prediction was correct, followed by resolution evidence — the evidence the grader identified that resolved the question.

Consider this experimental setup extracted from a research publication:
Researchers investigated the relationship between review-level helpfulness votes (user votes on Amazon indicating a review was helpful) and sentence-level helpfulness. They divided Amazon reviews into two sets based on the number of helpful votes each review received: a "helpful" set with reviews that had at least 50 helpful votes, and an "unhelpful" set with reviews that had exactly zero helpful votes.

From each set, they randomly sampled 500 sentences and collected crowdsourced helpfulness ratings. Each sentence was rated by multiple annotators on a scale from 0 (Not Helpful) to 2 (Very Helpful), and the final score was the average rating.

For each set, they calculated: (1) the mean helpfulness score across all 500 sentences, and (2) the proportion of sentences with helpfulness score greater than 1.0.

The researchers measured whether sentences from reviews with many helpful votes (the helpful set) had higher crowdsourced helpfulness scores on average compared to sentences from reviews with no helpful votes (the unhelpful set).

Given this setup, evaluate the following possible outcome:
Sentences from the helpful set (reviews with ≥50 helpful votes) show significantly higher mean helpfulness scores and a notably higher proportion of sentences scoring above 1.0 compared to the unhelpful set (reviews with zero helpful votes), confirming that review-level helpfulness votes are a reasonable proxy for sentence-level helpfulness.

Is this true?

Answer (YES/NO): NO